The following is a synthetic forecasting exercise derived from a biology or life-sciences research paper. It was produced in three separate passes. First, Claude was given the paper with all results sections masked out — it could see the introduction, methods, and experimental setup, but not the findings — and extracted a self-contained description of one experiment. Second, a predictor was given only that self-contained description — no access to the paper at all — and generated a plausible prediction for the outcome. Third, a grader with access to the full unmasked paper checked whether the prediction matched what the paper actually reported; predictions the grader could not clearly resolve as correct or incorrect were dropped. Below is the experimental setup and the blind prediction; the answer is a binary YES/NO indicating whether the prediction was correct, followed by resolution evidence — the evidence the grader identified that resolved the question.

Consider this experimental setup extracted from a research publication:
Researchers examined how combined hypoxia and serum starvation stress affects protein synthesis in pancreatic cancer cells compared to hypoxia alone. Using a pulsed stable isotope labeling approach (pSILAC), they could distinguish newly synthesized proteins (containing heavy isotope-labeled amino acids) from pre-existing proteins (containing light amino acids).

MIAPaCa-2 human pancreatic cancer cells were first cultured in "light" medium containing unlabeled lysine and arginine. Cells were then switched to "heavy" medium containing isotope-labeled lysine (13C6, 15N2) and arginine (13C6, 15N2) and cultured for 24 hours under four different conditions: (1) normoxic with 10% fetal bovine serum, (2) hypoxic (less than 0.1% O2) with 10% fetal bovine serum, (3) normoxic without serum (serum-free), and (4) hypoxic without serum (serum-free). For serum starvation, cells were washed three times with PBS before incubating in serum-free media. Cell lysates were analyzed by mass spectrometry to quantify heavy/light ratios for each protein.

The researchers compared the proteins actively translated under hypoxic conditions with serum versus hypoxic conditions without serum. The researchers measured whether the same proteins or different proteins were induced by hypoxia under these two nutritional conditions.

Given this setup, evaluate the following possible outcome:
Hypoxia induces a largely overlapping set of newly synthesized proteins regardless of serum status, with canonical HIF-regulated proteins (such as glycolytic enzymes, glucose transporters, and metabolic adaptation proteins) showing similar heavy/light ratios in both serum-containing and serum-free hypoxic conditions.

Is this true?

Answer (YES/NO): NO